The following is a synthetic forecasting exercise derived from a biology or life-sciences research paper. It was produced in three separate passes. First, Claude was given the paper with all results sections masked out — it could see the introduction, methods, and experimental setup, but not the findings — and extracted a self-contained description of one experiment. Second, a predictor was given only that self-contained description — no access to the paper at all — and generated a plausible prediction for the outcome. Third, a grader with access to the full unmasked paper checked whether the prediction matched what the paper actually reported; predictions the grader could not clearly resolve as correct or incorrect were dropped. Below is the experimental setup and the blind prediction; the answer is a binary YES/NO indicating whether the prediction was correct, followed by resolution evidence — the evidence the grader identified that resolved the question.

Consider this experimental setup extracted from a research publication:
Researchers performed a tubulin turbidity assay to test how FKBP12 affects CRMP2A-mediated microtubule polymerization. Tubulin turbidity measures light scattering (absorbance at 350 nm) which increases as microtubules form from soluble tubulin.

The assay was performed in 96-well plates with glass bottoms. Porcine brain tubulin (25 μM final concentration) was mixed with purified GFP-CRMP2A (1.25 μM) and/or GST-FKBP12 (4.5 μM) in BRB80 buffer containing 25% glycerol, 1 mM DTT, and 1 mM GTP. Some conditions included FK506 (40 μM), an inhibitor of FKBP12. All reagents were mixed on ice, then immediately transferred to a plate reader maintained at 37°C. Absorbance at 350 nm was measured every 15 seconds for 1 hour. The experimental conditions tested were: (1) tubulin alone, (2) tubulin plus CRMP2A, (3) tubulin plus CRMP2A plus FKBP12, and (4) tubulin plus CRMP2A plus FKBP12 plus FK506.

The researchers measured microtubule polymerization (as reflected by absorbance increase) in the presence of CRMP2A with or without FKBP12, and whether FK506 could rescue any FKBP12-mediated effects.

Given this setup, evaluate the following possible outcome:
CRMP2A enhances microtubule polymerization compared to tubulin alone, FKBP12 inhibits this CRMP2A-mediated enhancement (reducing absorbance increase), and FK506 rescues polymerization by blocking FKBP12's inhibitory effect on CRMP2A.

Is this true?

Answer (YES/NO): YES